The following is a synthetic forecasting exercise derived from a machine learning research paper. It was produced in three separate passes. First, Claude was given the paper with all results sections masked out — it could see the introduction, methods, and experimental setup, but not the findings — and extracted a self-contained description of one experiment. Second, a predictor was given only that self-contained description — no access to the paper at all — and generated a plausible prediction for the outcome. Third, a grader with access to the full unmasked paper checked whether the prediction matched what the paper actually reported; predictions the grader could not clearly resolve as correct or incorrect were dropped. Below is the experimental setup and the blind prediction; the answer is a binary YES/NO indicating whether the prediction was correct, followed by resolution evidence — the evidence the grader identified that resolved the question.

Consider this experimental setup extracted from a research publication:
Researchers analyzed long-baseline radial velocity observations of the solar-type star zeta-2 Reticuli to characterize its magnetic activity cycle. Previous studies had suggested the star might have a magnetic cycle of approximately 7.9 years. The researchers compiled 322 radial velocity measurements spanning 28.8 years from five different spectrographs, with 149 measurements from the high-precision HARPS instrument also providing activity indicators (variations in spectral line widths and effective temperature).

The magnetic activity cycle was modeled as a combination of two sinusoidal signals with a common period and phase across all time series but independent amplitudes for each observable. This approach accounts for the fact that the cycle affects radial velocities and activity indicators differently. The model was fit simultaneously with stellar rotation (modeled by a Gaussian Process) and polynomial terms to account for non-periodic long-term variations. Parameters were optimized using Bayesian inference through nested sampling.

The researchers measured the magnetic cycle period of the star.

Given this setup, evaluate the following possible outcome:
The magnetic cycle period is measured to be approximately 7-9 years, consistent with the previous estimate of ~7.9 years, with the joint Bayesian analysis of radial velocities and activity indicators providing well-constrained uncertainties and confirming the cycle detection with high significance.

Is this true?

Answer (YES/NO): YES